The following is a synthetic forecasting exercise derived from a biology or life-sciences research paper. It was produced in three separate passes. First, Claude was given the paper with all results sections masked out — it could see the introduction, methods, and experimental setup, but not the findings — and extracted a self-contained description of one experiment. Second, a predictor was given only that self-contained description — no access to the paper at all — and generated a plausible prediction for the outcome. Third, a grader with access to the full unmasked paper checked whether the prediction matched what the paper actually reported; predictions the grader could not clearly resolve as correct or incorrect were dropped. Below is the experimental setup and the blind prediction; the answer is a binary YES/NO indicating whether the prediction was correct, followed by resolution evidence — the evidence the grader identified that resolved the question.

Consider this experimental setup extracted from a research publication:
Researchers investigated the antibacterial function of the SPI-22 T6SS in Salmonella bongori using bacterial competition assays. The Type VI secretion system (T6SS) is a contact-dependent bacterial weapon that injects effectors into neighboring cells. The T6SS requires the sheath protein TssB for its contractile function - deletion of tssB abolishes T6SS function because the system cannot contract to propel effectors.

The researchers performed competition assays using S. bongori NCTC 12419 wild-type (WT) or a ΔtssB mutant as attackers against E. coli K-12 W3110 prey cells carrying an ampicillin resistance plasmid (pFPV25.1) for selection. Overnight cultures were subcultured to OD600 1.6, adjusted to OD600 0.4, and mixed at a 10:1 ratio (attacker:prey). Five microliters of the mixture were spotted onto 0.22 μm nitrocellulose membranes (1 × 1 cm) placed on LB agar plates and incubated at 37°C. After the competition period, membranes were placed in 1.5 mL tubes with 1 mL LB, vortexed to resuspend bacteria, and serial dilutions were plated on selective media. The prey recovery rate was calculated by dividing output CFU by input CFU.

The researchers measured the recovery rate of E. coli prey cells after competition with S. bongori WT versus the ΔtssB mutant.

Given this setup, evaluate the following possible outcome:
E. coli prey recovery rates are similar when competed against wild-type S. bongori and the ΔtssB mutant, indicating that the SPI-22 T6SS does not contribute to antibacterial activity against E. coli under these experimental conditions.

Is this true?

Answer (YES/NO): NO